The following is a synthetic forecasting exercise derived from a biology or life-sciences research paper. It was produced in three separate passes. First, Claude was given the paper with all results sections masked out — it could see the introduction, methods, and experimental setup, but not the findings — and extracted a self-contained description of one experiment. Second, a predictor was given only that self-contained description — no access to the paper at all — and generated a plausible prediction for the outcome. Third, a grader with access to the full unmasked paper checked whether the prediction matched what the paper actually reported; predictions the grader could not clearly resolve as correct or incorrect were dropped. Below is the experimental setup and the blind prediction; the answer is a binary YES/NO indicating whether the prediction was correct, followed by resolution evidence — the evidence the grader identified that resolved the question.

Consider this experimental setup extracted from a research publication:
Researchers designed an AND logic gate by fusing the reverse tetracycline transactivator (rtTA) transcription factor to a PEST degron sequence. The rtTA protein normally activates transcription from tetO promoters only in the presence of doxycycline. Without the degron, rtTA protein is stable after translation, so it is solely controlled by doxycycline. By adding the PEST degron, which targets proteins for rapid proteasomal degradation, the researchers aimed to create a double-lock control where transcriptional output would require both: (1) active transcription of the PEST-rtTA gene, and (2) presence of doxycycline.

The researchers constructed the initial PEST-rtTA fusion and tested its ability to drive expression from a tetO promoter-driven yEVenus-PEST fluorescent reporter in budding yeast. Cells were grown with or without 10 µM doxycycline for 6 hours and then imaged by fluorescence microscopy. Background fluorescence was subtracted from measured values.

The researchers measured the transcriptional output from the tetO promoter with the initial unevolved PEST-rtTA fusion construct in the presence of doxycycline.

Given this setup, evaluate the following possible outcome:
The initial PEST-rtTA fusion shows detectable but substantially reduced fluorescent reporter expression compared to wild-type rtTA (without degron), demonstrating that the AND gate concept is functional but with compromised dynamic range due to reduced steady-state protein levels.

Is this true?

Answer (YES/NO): NO